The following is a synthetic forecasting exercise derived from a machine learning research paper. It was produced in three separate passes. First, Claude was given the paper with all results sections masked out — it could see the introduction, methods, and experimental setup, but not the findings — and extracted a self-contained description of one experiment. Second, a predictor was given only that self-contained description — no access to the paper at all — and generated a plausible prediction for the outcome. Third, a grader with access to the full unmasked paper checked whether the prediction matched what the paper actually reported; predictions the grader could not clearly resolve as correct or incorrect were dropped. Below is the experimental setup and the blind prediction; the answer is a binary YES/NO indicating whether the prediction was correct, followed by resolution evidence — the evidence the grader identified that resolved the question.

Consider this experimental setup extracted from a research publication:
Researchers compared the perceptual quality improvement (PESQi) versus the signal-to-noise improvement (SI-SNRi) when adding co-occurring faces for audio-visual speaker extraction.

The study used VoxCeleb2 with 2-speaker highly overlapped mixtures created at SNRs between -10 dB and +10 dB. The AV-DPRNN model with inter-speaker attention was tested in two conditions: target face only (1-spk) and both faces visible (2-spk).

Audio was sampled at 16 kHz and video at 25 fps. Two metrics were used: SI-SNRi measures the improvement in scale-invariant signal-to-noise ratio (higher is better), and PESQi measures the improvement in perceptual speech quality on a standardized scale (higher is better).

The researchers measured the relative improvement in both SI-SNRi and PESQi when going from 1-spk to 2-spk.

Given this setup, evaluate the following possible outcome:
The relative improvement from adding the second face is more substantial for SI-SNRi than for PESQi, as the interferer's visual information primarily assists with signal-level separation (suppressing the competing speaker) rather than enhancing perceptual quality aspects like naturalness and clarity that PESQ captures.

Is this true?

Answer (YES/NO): NO